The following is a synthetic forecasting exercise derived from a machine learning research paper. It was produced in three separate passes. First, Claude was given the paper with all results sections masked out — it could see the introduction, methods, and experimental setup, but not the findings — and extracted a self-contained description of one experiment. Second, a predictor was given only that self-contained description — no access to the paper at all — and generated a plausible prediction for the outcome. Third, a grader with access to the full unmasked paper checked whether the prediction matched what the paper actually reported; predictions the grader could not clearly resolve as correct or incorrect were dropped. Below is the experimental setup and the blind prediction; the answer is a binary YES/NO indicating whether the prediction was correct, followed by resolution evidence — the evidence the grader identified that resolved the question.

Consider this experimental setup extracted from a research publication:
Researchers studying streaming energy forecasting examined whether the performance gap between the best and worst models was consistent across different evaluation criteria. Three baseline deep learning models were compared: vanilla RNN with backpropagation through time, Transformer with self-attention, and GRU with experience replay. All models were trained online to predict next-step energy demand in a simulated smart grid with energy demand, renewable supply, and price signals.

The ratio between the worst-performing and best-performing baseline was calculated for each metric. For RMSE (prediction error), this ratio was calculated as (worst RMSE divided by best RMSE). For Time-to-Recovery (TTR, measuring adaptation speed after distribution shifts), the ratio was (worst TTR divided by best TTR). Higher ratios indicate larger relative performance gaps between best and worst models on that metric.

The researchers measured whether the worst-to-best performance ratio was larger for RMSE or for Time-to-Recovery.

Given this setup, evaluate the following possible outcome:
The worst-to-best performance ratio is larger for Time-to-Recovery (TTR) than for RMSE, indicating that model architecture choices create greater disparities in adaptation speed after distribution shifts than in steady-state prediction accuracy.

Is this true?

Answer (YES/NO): YES